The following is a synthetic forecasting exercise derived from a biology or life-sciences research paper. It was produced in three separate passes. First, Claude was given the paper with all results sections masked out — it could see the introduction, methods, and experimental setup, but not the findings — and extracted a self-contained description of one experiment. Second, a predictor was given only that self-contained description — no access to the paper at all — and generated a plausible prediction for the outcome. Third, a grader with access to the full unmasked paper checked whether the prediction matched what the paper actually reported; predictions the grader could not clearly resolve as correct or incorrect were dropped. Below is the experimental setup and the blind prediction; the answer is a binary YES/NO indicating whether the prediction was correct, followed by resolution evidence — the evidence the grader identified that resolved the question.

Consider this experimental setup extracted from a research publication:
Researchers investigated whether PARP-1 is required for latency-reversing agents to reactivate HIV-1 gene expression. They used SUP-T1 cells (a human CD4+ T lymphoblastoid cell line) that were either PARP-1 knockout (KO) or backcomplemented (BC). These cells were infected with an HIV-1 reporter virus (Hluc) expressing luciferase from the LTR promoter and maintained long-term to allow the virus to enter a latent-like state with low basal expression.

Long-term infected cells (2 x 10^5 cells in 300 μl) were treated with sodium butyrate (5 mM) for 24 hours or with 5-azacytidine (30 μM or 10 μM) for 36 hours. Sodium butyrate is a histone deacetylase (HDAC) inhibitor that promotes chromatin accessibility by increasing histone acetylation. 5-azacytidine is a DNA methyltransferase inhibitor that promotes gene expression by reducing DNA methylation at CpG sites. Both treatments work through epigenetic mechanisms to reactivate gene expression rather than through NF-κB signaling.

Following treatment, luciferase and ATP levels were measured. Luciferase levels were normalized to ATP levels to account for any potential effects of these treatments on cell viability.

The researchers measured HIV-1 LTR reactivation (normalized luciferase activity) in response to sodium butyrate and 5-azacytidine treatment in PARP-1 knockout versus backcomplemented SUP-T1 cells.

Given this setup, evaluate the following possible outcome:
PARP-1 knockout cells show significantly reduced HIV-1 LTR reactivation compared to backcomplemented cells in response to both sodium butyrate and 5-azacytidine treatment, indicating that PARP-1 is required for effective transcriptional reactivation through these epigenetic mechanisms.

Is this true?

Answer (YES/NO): NO